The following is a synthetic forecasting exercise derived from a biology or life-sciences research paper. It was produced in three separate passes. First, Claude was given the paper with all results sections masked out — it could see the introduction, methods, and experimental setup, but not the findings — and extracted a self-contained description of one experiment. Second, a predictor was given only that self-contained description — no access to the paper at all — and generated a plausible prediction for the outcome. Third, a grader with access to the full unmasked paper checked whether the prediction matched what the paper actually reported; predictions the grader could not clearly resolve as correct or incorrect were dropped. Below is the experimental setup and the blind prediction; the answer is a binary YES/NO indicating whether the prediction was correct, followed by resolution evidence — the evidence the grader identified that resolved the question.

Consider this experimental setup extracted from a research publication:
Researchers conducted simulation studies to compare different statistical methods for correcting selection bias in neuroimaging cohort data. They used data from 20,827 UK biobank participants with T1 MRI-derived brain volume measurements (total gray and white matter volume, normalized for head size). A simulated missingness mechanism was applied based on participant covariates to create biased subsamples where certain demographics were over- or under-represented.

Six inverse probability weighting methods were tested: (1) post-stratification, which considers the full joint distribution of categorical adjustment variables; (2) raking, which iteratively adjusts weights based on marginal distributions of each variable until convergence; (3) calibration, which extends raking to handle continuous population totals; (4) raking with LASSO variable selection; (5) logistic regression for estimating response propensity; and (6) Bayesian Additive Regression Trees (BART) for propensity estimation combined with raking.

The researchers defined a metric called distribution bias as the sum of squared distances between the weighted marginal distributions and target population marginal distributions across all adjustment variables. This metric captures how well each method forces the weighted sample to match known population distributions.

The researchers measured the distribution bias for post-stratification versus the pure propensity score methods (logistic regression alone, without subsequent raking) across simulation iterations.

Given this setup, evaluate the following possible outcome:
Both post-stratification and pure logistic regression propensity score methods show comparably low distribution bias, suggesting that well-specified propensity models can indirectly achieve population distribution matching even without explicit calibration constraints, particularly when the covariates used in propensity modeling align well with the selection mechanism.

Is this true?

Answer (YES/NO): NO